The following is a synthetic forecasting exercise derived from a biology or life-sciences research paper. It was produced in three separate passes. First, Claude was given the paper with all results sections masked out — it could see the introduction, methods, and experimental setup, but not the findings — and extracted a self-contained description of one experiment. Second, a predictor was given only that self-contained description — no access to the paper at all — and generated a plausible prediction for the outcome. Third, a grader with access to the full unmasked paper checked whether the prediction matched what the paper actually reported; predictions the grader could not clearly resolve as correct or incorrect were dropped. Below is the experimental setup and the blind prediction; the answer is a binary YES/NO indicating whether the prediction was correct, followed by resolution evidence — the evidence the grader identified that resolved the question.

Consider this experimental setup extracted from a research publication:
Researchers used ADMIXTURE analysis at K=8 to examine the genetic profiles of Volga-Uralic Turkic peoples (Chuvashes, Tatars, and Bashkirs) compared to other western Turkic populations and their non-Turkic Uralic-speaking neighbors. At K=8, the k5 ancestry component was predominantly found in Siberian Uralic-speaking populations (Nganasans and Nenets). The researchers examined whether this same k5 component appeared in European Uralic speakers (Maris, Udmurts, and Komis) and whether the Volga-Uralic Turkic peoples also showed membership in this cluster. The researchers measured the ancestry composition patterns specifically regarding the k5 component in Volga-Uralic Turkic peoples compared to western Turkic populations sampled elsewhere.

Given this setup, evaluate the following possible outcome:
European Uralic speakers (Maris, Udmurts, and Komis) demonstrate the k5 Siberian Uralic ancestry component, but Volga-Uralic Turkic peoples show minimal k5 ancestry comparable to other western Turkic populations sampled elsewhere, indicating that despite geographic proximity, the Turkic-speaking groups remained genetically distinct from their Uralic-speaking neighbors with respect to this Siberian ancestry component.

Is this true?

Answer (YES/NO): NO